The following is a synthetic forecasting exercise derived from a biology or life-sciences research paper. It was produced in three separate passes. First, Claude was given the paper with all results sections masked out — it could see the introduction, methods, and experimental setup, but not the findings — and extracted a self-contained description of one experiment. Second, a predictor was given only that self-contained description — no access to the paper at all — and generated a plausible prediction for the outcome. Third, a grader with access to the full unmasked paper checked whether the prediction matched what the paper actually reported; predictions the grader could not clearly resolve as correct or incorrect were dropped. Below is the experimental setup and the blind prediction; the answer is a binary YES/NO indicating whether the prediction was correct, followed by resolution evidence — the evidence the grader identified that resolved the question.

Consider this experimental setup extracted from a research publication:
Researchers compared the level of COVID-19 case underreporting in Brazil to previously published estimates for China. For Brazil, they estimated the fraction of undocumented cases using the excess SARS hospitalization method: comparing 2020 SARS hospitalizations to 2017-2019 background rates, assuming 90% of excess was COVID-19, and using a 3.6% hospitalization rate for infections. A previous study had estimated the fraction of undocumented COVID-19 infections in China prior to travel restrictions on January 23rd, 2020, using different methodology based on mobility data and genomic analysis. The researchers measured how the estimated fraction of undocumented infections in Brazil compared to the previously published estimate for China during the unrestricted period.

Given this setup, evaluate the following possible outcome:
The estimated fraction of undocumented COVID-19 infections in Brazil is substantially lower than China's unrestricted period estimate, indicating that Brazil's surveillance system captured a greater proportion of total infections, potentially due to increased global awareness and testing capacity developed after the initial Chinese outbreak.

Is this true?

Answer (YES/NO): NO